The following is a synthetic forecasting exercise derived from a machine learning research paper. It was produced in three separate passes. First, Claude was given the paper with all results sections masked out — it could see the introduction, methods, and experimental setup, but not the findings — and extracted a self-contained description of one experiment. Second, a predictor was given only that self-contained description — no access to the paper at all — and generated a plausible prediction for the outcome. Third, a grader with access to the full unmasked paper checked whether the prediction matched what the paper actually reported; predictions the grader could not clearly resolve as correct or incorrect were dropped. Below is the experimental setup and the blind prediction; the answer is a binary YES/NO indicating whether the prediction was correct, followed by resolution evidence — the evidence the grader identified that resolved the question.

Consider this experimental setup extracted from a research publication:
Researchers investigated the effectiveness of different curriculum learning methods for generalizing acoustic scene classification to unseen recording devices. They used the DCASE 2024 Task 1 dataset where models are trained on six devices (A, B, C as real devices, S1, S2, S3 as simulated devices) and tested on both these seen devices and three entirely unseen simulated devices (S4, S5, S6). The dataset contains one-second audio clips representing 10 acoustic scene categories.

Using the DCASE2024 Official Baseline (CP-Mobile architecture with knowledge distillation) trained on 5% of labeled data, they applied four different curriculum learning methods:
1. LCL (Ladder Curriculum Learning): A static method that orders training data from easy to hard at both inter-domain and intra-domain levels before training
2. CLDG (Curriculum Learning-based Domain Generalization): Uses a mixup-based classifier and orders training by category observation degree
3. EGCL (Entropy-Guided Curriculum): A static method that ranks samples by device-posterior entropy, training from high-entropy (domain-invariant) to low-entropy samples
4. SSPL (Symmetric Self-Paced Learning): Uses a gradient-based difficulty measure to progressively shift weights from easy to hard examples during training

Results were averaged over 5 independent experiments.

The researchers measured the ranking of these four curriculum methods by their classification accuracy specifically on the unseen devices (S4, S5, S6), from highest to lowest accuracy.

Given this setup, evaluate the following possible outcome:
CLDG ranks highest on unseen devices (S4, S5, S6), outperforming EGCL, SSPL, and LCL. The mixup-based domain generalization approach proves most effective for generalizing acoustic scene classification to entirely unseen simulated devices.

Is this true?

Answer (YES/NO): NO